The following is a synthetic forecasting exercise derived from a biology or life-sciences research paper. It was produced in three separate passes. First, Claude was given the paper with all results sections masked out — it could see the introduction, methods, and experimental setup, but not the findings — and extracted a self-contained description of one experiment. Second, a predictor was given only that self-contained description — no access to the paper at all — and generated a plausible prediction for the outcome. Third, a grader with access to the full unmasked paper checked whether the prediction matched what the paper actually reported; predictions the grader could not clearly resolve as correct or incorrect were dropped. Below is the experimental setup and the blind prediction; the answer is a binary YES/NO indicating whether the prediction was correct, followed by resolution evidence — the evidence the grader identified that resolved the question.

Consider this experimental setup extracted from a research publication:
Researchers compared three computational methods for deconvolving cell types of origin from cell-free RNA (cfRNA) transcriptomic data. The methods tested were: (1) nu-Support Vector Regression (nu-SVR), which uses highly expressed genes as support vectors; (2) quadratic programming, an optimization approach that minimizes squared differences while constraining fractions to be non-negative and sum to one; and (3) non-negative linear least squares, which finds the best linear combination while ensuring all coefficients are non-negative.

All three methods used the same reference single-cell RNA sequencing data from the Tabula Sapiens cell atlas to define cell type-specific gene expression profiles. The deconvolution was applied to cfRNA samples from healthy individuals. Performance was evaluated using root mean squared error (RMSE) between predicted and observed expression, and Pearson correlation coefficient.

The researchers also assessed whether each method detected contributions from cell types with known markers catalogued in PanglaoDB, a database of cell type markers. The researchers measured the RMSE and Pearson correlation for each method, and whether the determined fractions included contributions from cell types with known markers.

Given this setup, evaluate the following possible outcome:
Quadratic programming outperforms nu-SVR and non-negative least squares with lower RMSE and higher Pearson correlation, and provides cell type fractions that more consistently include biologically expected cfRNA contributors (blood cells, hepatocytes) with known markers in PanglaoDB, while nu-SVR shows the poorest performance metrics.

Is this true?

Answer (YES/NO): NO